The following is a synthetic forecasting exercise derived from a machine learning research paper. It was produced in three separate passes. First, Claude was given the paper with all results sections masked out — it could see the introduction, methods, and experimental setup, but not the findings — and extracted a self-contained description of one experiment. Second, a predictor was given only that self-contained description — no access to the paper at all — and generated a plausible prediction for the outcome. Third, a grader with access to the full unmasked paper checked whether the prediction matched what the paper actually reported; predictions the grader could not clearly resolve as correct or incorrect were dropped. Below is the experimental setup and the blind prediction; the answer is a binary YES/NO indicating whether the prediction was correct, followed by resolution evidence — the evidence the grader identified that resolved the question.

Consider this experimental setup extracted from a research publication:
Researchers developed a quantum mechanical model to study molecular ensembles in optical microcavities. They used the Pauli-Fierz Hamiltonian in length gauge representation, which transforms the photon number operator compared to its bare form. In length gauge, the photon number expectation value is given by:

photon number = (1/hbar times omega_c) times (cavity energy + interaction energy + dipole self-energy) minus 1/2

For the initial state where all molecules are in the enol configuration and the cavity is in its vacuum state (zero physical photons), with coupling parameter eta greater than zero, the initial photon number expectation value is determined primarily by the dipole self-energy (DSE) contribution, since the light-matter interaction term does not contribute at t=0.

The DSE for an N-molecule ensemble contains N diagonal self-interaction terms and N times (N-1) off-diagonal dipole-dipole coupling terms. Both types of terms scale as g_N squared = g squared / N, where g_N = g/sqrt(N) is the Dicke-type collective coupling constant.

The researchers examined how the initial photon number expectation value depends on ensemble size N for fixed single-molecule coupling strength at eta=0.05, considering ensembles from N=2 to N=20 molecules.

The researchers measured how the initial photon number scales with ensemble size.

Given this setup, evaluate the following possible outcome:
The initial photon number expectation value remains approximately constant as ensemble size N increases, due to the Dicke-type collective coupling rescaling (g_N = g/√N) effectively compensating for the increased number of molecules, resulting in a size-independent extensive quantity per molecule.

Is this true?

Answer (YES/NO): NO